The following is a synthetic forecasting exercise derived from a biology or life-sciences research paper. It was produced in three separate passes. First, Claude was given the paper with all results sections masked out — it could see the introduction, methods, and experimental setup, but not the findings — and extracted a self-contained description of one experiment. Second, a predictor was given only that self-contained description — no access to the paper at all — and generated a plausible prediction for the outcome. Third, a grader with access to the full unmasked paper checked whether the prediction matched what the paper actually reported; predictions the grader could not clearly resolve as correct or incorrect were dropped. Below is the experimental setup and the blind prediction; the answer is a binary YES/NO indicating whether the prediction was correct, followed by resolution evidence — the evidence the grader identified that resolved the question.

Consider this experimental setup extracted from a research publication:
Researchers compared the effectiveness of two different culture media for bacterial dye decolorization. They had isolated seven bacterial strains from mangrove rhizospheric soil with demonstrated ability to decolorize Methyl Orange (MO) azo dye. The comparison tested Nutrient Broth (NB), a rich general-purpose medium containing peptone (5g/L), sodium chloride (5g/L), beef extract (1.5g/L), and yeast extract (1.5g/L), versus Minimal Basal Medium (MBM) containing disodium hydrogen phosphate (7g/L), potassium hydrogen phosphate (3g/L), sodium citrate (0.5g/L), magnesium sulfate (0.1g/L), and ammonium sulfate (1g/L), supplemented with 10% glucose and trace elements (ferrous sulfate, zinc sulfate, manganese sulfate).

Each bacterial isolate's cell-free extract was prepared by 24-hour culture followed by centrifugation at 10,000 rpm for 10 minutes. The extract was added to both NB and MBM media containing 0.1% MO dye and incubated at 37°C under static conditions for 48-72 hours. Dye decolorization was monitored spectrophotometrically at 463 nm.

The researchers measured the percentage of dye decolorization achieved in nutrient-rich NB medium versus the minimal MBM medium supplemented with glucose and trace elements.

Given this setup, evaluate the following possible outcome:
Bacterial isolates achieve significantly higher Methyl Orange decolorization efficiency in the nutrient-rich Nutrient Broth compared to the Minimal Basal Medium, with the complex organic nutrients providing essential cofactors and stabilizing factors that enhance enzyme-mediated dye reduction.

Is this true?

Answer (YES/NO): NO